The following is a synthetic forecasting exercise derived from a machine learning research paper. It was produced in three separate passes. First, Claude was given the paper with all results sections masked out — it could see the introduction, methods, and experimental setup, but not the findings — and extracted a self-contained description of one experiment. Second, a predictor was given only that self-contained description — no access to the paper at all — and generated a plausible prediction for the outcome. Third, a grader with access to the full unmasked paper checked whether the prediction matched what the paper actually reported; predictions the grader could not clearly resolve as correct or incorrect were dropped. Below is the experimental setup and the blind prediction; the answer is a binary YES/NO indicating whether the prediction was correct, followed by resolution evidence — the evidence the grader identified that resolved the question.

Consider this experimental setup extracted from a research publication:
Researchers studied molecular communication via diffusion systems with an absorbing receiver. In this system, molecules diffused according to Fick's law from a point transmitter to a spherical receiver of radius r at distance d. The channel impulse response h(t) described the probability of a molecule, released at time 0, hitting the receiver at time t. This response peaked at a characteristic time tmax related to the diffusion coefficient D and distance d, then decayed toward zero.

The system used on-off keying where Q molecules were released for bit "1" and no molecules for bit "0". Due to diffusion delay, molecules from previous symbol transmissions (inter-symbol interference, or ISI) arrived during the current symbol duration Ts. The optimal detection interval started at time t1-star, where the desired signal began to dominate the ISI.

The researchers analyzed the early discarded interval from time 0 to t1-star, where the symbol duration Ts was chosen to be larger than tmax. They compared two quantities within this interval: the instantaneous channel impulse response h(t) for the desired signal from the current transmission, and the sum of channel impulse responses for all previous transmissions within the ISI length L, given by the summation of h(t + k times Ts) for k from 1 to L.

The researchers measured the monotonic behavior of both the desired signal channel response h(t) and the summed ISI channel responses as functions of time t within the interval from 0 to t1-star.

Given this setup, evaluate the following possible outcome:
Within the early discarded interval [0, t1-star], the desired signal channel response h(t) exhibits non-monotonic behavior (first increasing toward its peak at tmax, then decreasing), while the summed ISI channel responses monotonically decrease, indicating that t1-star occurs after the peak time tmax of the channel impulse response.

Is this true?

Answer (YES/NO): NO